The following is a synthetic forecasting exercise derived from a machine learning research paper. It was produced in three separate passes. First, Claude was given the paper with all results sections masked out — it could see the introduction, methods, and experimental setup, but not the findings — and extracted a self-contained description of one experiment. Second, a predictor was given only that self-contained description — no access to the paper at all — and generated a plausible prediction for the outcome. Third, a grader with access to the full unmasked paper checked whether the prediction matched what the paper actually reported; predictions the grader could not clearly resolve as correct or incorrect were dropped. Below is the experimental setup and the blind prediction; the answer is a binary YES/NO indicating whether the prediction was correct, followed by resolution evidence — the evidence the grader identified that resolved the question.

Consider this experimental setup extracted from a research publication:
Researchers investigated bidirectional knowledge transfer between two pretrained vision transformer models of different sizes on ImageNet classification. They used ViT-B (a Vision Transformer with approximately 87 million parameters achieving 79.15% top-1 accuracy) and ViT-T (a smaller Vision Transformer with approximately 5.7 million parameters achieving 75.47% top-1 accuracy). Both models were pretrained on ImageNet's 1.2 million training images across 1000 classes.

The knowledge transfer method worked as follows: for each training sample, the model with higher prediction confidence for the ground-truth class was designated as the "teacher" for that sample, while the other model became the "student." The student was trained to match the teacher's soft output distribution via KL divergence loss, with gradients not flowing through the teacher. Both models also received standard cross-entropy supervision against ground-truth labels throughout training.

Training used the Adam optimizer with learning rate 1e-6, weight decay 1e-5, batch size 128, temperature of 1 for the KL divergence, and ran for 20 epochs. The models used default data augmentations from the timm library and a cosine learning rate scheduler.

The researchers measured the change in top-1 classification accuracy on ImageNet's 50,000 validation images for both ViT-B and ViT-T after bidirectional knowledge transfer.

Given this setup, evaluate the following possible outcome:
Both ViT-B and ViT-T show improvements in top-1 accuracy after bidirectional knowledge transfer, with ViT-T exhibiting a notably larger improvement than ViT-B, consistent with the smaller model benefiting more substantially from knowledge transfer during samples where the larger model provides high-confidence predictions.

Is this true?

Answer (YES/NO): NO